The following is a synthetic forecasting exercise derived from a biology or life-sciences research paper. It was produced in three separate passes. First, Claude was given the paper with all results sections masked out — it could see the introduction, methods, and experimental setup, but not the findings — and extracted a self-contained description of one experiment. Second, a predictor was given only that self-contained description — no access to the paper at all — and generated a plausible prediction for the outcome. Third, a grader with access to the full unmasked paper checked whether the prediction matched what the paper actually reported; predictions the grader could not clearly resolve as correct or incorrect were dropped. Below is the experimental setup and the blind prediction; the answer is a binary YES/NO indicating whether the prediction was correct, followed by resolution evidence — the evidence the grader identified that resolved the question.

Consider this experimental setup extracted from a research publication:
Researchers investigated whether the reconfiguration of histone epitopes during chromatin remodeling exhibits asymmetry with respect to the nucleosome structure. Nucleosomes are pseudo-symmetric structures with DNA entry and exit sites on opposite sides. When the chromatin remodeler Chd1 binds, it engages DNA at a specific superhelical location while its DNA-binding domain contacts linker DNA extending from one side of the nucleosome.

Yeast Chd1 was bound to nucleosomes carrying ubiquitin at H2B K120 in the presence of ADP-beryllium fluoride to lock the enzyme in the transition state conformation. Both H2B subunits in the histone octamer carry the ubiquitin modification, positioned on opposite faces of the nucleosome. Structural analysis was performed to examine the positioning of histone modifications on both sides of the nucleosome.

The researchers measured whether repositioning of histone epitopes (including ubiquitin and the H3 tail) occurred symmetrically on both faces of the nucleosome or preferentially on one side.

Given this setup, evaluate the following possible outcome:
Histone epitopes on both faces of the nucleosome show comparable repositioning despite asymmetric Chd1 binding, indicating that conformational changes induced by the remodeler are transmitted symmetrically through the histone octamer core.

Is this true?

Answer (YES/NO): NO